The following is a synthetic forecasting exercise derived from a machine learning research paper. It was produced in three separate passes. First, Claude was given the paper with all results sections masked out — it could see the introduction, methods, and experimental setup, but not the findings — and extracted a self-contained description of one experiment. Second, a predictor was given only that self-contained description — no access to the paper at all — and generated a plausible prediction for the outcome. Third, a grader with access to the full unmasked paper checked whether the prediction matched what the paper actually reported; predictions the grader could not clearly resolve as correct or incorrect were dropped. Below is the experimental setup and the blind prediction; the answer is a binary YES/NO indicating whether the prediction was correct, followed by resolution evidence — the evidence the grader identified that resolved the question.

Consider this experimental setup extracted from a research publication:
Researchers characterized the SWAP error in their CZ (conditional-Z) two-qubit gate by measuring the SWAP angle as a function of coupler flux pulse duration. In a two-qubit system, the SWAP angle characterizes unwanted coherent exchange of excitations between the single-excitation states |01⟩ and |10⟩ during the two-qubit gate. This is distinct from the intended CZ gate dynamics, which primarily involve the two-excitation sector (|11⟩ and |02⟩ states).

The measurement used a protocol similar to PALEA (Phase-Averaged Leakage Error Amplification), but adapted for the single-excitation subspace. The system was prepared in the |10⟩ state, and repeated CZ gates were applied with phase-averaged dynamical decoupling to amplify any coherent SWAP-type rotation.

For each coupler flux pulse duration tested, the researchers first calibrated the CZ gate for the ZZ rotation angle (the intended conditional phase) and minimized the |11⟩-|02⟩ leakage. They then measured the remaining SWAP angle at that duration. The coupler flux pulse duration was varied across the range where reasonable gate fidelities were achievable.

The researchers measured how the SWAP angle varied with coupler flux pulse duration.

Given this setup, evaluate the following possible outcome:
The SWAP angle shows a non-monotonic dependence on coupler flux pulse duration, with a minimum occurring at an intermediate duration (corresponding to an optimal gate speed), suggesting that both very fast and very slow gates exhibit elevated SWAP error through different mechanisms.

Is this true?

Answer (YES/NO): NO